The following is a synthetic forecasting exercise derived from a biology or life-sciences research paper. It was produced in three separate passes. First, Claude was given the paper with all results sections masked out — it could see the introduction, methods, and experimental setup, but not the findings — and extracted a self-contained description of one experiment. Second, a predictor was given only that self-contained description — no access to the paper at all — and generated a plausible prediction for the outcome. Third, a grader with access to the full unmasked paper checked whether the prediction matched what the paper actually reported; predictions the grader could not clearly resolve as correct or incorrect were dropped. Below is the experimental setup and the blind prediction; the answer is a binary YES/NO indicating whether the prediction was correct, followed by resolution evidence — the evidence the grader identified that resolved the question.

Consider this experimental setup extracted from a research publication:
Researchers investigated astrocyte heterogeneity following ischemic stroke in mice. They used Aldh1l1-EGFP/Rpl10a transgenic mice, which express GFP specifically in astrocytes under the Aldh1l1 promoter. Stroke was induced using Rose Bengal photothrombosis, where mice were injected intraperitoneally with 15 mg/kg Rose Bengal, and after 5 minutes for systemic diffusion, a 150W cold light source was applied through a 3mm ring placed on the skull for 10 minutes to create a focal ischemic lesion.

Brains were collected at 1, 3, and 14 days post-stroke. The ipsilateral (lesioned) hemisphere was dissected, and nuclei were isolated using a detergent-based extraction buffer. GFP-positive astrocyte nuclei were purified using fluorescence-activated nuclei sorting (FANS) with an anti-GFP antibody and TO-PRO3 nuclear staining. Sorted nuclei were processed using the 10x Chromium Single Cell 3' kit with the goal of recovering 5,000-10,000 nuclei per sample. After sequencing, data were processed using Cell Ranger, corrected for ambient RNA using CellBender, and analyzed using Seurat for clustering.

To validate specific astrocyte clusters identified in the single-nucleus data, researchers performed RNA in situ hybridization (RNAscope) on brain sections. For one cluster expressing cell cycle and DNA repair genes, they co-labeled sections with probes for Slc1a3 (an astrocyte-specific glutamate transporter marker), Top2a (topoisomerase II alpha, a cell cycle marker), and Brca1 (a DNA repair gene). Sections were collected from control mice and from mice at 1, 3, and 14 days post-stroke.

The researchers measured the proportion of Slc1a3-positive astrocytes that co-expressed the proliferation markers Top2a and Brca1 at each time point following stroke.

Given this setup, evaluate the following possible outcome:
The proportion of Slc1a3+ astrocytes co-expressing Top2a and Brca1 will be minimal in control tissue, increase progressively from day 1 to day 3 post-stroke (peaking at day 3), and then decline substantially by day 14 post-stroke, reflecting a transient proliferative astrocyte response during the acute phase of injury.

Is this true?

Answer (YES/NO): YES